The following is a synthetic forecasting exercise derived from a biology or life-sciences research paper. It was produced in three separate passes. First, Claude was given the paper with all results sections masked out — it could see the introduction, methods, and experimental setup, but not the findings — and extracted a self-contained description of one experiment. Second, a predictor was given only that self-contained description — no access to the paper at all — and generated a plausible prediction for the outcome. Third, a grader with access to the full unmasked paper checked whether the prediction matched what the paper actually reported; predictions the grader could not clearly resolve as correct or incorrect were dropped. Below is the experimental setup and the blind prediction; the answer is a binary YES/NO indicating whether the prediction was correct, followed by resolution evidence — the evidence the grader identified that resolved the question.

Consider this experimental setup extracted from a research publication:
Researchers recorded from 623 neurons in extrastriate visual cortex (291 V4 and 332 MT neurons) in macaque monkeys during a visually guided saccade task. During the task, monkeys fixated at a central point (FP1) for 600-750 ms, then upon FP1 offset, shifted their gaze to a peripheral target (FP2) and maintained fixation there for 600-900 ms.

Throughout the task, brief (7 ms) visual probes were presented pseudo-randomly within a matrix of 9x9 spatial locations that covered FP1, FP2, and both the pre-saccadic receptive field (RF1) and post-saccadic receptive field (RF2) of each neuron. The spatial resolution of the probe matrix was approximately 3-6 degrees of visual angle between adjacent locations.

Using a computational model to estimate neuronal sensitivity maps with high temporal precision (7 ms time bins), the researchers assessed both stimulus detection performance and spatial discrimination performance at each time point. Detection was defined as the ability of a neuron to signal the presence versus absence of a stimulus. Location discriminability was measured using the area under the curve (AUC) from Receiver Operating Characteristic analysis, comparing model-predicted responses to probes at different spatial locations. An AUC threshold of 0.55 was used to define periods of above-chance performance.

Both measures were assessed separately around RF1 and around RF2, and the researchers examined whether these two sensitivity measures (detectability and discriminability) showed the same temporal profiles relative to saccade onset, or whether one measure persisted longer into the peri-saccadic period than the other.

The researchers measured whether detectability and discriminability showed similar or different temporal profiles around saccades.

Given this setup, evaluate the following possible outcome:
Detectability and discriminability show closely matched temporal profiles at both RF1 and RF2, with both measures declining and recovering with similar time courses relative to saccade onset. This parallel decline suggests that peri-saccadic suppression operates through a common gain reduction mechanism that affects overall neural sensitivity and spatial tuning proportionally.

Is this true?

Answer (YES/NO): YES